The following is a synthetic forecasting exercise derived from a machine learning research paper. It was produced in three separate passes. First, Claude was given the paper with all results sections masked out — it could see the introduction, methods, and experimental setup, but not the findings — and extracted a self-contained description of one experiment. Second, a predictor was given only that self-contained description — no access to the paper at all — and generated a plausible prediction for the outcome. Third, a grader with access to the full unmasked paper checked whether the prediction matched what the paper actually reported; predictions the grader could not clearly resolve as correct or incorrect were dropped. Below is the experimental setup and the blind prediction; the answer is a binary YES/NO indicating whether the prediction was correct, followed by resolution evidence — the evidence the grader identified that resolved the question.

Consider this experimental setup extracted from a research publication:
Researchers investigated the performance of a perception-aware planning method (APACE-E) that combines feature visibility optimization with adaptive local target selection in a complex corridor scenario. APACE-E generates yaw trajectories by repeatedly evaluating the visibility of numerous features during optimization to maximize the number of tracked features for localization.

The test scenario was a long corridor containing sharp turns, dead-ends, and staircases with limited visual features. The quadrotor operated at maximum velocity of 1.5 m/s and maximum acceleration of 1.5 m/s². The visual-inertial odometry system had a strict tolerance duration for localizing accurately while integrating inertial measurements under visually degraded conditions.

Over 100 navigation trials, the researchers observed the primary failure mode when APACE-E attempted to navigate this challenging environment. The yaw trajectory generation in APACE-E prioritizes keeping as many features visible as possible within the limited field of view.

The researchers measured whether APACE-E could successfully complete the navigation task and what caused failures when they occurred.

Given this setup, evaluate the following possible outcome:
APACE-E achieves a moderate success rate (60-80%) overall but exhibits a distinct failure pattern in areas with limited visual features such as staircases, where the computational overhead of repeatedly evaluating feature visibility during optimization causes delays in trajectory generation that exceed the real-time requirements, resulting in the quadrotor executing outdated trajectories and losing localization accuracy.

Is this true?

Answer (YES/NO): NO